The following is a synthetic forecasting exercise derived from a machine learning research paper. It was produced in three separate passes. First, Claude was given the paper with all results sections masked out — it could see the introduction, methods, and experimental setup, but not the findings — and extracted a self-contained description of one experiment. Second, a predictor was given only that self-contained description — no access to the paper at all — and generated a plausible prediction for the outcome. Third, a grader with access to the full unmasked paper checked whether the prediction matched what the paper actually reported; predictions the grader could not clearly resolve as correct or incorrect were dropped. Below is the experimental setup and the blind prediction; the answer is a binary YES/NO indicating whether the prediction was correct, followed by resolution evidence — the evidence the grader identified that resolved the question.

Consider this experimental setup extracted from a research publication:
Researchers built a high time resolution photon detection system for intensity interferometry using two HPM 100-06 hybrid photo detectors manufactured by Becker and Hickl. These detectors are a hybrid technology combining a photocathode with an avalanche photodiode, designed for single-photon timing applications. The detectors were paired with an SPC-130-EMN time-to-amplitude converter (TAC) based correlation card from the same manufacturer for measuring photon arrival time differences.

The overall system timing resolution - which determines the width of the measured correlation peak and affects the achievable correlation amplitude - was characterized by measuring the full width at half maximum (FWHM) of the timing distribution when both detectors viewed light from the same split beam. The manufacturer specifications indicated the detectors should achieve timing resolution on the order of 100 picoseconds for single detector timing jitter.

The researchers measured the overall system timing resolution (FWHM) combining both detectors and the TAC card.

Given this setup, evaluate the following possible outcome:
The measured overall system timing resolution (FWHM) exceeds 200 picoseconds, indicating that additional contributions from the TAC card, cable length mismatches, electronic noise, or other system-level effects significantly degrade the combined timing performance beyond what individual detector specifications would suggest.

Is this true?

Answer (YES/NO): NO